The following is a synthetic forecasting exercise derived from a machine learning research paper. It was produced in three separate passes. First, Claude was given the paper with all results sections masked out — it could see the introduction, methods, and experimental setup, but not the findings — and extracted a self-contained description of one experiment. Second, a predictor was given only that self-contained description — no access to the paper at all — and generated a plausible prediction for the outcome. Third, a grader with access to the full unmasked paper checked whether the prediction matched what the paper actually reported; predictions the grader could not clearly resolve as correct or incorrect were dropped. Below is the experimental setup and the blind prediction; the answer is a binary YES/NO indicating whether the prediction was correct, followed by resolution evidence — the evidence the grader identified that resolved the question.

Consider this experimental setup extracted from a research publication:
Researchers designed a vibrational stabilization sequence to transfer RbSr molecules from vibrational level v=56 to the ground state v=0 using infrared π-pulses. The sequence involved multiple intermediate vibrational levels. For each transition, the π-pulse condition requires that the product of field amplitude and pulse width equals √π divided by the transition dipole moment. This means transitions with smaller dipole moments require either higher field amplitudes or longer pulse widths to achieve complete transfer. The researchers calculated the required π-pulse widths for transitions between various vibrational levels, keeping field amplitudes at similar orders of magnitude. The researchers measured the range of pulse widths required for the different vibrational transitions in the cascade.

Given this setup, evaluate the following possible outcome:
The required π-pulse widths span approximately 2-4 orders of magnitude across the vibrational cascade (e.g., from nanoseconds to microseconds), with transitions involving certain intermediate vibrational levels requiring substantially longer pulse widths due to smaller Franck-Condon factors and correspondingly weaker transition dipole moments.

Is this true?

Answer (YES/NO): NO